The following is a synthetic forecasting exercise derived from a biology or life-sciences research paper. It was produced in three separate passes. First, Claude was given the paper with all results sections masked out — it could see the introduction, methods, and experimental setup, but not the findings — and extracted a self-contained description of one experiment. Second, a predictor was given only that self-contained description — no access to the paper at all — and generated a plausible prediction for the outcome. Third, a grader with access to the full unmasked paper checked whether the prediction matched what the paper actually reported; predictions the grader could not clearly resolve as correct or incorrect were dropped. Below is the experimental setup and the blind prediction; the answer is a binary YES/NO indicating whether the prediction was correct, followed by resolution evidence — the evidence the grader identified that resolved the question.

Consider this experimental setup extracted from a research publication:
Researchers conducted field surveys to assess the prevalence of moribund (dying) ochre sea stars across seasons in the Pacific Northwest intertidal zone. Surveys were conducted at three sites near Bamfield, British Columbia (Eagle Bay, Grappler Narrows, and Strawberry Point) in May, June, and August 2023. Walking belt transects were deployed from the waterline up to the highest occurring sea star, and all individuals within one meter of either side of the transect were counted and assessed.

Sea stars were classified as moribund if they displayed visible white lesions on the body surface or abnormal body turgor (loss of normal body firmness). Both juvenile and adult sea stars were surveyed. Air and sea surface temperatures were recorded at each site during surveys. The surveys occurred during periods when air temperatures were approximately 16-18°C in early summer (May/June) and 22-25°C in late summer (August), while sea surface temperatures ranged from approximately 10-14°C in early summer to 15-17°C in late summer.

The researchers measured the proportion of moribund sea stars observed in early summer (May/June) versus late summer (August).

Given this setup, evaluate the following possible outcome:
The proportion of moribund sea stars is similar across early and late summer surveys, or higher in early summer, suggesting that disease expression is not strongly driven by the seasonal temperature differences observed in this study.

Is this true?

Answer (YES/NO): NO